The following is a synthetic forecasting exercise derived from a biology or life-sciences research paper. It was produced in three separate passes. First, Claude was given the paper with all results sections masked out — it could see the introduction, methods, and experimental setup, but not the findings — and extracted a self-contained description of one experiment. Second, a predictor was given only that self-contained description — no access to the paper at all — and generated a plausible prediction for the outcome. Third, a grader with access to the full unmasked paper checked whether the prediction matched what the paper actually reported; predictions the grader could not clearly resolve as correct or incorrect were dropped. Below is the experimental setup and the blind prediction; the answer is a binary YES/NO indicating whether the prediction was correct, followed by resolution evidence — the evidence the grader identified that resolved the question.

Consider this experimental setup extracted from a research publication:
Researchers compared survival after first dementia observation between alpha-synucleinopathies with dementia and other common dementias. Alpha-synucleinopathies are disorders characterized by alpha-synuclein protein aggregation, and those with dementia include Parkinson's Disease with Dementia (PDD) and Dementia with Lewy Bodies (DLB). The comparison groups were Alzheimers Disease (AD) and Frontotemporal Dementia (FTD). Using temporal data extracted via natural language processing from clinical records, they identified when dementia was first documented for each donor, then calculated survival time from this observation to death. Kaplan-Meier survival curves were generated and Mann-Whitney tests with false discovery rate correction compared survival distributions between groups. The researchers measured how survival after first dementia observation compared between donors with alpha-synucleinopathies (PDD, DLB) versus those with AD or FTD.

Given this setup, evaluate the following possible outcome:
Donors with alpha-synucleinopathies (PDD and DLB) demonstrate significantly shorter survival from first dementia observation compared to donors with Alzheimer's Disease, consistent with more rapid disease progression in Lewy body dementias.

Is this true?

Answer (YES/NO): YES